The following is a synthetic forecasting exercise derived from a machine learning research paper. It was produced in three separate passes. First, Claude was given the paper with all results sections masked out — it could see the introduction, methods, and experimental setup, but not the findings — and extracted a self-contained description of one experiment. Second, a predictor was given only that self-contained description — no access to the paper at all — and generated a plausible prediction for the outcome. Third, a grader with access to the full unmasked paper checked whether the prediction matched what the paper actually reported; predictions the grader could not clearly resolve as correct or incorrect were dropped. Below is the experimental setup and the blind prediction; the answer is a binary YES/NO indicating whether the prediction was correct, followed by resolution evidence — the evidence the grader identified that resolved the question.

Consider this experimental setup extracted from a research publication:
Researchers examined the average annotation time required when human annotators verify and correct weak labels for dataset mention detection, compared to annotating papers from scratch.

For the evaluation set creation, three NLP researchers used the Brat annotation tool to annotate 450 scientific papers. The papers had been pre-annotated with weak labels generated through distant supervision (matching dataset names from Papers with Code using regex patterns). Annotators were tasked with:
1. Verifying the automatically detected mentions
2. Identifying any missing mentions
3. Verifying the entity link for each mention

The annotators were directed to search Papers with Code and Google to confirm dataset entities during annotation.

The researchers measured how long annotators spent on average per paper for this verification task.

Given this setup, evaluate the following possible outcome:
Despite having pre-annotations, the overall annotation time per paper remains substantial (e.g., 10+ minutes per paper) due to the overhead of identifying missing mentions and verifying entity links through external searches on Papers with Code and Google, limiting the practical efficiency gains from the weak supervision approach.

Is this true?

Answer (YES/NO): NO